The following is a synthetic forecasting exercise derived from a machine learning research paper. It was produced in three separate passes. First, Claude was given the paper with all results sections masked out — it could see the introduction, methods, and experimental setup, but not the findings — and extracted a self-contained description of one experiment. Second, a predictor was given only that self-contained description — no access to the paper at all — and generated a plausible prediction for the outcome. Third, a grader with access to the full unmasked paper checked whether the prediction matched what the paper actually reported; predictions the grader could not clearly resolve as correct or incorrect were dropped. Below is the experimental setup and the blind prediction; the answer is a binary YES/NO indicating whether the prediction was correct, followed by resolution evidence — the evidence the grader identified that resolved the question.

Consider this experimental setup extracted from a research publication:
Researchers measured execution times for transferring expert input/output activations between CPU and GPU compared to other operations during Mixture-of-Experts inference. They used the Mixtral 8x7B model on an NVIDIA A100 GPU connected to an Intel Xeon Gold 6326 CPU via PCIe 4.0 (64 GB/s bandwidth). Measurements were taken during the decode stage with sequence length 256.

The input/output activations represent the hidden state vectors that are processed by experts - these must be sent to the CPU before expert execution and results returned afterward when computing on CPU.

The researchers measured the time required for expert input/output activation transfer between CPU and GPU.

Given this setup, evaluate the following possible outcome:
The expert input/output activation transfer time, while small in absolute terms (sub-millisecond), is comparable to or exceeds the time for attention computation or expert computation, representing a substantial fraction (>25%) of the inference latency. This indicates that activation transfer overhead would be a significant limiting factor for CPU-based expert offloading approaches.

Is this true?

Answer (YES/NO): NO